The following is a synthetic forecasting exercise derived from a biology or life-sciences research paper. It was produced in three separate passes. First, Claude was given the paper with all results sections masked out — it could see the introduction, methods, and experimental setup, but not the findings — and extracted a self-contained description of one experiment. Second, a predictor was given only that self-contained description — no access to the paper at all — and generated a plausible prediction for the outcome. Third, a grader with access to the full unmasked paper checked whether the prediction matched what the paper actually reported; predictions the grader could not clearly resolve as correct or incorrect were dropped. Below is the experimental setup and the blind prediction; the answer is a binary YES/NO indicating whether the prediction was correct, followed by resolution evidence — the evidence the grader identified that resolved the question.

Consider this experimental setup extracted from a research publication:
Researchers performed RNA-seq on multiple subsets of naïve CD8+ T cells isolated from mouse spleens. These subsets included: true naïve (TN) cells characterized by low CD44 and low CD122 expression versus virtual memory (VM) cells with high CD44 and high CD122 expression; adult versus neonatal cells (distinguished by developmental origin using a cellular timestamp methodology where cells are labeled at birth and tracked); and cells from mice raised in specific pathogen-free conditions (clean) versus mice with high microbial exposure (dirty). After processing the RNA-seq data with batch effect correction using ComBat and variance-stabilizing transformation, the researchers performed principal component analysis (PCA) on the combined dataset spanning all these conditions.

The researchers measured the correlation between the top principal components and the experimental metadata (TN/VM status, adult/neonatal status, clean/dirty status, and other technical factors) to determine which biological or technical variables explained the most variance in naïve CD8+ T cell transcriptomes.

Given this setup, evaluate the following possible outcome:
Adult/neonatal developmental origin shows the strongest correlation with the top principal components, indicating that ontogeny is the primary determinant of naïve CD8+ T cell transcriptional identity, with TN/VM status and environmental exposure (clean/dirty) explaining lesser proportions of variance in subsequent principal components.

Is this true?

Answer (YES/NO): NO